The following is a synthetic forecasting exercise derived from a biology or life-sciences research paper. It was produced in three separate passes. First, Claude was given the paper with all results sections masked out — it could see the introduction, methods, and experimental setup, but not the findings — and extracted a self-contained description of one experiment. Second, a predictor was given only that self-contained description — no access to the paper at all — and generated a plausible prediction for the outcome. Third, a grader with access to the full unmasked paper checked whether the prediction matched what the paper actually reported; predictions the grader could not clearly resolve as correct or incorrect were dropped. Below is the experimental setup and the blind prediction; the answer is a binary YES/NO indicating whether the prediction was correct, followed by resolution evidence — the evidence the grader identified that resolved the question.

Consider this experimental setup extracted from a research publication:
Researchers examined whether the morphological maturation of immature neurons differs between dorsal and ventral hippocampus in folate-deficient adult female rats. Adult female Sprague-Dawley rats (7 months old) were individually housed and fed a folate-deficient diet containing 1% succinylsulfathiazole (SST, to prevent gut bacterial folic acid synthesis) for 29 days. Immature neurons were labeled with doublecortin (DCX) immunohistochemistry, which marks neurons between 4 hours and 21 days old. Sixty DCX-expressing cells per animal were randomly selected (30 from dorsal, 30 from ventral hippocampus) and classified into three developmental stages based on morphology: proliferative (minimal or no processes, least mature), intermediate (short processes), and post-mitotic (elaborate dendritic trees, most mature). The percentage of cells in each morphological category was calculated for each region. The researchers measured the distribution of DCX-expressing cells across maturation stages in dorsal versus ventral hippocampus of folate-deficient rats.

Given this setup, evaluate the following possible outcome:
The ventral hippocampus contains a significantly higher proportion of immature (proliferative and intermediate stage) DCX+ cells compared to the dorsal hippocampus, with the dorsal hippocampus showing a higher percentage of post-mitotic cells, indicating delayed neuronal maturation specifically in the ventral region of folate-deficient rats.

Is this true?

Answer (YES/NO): NO